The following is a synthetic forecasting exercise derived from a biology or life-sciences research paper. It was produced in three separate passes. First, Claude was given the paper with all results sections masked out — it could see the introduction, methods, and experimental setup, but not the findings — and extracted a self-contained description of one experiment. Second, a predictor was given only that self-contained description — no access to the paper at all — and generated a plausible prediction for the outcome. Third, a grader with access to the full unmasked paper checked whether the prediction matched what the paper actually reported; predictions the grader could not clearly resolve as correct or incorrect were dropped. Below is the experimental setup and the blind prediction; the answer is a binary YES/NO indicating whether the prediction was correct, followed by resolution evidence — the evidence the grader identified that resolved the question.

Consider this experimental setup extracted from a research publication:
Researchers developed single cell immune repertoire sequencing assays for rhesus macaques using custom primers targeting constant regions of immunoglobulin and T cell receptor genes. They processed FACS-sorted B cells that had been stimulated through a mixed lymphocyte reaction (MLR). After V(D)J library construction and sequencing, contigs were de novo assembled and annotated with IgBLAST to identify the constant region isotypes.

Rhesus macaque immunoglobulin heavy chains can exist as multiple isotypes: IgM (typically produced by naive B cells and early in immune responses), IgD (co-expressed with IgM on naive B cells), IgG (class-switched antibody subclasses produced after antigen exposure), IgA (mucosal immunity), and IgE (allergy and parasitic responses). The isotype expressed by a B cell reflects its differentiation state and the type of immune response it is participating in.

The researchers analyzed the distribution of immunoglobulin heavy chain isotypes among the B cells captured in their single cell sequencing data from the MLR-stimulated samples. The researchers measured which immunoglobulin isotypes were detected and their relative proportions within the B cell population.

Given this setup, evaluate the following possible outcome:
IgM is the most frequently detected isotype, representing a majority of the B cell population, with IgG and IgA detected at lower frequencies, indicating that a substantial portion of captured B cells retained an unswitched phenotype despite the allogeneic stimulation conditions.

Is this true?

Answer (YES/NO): YES